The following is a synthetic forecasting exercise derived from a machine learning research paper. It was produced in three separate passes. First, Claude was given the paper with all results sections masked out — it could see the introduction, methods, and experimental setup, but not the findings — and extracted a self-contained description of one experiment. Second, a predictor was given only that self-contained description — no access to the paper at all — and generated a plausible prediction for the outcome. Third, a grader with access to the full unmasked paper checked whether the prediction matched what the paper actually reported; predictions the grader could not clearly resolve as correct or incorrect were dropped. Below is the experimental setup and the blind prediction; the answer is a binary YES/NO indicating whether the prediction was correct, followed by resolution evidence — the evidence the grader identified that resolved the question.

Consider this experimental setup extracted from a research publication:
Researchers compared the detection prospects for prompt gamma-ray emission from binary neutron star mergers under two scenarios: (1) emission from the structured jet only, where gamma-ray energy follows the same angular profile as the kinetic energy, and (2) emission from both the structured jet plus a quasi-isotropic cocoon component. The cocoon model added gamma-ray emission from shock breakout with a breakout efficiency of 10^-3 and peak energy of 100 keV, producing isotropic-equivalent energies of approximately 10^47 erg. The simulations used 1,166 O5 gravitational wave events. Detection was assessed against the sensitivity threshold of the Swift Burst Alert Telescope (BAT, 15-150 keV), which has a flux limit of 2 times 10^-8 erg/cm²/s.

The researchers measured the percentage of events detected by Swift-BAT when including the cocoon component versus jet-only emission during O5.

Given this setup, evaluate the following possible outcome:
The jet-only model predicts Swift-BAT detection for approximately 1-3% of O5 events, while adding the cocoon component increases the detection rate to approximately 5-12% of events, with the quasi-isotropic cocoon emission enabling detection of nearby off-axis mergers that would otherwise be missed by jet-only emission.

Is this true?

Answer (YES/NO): NO